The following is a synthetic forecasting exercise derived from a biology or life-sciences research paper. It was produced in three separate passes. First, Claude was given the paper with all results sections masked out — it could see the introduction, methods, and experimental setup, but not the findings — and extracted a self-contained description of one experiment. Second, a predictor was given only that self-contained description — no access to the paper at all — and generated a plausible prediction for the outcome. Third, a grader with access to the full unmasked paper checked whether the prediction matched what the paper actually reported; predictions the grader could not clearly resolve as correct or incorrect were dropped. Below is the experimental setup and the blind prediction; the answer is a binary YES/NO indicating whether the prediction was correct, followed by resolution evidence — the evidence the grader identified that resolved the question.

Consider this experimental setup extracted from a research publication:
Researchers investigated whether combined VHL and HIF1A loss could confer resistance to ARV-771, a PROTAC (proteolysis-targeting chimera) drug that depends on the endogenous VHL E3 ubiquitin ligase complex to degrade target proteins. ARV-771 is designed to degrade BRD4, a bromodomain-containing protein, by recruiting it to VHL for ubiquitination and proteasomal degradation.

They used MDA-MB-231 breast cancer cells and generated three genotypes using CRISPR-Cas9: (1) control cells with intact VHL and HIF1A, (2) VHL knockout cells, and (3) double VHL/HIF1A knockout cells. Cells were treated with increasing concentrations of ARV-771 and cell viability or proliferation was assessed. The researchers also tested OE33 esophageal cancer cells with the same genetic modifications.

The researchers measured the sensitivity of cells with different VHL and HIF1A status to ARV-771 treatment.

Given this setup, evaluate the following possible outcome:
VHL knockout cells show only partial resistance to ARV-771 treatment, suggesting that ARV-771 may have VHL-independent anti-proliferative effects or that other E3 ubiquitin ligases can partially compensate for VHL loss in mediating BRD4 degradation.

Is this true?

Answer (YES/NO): NO